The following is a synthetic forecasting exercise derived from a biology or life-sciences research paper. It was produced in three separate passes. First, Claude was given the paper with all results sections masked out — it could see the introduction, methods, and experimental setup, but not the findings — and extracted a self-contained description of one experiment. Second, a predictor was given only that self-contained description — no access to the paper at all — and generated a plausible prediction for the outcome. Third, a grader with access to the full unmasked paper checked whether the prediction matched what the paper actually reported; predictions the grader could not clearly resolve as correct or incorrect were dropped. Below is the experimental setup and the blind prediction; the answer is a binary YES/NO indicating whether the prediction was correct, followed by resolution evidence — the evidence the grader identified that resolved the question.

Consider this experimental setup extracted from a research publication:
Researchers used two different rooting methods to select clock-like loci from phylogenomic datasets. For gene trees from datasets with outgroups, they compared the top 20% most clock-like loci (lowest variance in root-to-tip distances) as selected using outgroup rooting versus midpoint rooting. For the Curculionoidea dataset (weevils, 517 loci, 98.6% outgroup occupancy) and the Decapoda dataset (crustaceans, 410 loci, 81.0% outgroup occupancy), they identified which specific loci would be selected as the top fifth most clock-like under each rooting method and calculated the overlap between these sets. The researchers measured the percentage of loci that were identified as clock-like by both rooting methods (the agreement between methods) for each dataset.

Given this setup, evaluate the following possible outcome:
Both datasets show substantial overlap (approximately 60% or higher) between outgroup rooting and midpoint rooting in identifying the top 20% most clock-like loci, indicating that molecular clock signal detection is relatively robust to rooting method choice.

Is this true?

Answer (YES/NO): YES